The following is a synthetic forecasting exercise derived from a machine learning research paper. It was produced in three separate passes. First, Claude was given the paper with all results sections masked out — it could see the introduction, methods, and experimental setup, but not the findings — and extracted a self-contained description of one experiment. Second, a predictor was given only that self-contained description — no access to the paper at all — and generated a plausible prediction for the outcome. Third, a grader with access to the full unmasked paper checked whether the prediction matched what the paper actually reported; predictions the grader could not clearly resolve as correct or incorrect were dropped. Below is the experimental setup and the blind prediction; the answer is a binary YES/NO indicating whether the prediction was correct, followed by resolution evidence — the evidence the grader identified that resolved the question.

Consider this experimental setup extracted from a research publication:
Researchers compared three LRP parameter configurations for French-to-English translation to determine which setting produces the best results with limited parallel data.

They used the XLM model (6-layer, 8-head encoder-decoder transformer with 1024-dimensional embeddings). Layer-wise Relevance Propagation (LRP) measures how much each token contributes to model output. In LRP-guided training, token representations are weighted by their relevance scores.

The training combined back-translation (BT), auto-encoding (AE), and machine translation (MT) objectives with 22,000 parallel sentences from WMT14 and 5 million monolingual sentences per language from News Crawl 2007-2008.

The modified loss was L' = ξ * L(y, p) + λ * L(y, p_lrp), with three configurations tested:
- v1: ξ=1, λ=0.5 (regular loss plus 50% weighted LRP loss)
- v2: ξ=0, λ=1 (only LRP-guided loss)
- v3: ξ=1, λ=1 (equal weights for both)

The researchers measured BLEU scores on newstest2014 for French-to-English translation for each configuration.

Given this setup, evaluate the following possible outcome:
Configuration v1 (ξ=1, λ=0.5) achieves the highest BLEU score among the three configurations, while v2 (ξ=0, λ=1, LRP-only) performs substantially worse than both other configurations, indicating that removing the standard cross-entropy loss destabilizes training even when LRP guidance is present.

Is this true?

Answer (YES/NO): NO